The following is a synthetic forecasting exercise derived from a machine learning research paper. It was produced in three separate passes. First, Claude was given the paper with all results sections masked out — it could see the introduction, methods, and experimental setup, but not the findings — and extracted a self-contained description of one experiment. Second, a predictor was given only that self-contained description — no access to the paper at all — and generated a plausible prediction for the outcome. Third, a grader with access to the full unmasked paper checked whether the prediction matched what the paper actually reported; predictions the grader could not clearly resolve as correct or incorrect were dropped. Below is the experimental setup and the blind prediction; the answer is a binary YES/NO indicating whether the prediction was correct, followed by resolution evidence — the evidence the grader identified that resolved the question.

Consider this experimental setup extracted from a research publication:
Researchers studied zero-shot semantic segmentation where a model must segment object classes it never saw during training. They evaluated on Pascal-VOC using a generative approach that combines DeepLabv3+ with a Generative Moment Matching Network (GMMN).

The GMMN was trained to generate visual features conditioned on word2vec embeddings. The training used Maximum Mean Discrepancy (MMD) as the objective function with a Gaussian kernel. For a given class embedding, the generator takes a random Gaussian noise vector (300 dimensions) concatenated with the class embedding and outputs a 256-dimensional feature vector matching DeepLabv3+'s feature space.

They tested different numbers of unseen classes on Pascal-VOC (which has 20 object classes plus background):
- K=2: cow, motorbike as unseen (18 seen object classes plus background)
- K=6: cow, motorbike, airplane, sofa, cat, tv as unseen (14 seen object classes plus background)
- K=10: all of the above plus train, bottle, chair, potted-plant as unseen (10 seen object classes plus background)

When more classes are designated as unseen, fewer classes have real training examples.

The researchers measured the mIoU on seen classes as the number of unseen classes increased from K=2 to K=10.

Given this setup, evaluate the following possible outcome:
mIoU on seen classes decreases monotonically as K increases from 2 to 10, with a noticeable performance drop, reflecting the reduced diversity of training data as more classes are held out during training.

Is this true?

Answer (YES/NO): NO